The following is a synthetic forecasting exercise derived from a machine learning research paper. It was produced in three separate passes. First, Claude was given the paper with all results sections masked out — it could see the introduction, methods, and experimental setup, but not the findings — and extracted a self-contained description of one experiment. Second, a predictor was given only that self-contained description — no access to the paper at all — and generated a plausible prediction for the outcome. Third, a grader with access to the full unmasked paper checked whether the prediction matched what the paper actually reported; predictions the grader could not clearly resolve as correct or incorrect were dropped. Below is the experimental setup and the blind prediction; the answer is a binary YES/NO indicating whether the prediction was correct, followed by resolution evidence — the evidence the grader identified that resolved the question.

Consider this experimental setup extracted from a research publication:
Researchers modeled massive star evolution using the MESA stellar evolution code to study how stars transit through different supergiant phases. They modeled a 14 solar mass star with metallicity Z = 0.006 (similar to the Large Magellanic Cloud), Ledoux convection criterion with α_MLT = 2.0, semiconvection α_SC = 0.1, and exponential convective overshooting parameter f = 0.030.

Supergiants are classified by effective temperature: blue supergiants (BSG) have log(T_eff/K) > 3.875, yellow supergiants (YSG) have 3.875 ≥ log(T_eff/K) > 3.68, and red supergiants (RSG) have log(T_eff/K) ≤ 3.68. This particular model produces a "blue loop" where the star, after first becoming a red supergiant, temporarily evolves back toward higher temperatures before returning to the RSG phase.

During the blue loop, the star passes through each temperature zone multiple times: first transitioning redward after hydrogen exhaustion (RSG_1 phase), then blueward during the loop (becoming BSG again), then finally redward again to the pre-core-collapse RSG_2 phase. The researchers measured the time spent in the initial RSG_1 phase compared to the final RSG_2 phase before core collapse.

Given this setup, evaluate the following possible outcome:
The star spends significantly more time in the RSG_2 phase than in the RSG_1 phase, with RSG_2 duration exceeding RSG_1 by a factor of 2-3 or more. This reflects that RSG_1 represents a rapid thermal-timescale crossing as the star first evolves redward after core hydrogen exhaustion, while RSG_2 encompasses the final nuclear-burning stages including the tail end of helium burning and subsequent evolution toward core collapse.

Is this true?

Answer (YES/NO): NO